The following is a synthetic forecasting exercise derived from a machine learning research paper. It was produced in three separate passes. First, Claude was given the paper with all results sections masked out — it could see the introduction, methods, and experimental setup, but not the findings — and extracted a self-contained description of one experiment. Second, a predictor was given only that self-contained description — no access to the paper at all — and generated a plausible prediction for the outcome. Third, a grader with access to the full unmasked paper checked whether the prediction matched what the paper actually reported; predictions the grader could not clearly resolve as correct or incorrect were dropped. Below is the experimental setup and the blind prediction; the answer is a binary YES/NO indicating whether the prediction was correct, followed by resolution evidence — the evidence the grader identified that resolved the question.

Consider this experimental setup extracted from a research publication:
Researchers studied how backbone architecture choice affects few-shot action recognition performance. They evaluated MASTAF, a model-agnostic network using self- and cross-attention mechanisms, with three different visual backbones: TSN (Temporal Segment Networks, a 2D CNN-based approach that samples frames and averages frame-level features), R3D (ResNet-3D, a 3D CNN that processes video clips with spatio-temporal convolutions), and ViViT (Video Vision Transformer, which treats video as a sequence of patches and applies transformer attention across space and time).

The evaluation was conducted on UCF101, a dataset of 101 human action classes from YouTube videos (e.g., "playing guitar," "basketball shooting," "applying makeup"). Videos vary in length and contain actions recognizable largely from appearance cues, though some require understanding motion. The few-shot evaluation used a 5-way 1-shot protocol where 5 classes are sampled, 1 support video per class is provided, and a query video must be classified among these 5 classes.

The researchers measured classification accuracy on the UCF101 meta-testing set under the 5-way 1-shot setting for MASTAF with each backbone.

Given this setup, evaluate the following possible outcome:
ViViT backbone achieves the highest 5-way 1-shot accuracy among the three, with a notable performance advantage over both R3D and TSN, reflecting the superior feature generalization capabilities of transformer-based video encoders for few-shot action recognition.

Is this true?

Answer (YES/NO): NO